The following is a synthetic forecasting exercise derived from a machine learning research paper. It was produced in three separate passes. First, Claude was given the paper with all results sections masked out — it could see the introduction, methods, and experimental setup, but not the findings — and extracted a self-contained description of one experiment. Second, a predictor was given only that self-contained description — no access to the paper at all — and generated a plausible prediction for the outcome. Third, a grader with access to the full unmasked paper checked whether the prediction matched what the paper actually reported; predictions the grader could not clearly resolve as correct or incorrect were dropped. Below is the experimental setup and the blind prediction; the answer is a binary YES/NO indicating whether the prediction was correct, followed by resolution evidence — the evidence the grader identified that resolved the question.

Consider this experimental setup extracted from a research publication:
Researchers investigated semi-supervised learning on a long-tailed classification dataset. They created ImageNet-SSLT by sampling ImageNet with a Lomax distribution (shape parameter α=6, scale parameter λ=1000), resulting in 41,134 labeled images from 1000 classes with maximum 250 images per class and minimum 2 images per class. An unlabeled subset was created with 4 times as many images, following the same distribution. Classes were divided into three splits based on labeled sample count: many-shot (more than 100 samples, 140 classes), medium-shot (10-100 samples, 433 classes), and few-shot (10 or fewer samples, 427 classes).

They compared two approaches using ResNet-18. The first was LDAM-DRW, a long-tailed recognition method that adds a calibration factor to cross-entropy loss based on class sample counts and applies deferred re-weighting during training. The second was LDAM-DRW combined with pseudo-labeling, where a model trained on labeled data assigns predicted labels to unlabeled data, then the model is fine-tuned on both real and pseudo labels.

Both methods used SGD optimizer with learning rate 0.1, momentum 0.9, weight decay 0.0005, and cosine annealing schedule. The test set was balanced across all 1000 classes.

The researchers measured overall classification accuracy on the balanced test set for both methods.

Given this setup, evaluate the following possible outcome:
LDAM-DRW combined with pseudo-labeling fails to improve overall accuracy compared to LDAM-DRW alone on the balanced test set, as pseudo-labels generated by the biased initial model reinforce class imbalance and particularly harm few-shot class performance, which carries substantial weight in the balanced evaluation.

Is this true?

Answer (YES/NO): NO